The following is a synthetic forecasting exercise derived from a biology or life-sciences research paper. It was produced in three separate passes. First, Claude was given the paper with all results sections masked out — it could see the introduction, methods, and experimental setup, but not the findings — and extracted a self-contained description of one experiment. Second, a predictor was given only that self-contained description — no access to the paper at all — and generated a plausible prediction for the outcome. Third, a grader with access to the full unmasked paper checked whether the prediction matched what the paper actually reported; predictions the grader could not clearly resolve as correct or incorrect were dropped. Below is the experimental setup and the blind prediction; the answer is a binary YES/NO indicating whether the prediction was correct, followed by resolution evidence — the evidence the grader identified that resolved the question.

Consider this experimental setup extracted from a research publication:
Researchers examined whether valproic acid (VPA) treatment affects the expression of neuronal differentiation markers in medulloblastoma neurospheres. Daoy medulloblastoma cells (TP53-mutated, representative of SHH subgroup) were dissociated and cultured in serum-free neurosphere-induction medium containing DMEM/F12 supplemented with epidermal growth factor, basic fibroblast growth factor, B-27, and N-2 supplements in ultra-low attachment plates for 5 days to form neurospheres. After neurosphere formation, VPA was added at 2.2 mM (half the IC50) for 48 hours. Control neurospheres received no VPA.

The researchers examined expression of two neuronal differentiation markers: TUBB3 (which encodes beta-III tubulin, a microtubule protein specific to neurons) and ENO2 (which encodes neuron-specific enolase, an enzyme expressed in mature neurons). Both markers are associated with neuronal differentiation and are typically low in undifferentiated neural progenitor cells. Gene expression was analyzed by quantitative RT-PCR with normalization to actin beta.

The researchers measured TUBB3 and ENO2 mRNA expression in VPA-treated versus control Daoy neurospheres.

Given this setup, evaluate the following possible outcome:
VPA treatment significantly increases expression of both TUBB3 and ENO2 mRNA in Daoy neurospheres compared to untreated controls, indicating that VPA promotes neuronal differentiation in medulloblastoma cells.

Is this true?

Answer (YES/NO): YES